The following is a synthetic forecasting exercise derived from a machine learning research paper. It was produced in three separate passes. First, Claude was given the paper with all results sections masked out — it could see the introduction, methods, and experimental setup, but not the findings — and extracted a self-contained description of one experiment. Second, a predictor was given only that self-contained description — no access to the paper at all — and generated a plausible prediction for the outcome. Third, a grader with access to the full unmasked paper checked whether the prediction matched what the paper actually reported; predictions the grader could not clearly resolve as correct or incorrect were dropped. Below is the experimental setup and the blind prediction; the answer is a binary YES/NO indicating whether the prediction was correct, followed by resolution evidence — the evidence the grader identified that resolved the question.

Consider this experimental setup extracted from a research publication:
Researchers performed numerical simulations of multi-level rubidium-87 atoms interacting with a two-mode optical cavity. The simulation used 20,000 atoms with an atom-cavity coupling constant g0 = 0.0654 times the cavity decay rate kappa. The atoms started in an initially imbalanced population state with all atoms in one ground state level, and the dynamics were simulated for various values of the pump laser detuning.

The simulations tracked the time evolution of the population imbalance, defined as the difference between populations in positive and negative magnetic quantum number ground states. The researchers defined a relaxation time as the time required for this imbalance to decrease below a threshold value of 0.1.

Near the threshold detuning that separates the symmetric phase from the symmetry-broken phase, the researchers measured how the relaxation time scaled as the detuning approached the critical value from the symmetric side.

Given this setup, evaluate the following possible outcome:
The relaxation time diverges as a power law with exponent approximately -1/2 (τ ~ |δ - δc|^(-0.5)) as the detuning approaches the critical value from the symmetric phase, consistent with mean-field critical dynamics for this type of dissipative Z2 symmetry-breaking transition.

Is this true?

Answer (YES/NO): YES